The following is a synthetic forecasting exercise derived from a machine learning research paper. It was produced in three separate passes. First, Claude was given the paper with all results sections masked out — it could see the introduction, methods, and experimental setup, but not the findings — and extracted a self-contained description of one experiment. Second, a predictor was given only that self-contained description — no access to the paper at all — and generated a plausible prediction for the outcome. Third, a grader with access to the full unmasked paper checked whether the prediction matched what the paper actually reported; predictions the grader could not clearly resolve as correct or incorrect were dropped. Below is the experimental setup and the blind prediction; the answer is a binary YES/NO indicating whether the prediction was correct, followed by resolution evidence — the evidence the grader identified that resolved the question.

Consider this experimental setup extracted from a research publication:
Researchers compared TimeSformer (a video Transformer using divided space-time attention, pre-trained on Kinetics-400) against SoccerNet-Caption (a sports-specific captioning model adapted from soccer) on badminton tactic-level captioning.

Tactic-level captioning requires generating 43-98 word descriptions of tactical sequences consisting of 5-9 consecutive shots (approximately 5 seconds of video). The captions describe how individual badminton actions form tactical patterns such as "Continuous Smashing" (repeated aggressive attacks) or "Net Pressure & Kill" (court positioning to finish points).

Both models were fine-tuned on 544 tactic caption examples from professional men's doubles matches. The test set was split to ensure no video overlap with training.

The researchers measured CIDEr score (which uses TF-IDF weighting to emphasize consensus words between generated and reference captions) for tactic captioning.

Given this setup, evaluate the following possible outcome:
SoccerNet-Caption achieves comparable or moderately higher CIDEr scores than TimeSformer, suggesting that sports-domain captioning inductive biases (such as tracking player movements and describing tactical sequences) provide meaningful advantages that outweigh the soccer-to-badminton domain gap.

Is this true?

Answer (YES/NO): YES